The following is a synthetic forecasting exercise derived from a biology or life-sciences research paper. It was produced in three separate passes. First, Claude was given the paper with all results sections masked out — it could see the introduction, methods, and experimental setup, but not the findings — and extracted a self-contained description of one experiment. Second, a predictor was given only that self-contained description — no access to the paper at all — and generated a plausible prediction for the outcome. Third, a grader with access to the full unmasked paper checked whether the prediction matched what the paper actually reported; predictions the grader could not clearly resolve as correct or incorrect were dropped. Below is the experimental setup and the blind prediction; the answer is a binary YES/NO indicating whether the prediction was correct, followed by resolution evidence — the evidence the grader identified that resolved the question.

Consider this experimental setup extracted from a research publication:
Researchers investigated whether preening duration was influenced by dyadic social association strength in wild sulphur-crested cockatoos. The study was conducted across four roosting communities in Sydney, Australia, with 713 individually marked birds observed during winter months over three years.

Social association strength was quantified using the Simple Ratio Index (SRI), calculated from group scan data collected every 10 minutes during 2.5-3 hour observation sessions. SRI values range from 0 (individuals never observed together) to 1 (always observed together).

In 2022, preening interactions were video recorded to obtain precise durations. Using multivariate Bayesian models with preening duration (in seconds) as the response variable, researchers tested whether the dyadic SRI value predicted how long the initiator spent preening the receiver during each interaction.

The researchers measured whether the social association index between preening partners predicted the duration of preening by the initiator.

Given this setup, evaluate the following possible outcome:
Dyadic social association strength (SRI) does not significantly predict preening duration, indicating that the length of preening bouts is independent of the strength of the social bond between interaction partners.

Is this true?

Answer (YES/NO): NO